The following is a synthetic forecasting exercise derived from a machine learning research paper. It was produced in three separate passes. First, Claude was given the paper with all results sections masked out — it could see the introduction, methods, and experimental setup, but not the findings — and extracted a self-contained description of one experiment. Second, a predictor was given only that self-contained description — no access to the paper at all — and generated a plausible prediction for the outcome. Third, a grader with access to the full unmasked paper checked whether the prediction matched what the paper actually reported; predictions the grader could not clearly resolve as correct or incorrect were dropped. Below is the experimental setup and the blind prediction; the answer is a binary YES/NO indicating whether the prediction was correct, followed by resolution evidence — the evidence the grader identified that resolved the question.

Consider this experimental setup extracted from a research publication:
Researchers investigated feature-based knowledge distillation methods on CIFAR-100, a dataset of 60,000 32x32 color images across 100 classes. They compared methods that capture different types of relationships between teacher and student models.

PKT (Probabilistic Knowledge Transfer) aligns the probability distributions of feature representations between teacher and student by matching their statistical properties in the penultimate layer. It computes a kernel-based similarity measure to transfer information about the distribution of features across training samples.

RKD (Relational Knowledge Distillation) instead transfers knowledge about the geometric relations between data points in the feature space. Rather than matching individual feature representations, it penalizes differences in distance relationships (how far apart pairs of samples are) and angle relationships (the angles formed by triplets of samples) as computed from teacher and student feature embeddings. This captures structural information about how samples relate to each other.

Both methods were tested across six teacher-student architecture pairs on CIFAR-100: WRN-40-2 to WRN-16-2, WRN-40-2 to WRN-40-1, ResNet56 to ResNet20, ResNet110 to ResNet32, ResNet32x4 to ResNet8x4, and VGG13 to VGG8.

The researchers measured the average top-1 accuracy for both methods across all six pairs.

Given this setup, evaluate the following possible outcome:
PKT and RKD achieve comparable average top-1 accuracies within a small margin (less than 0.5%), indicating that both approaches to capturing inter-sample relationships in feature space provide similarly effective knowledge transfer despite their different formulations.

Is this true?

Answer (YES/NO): NO